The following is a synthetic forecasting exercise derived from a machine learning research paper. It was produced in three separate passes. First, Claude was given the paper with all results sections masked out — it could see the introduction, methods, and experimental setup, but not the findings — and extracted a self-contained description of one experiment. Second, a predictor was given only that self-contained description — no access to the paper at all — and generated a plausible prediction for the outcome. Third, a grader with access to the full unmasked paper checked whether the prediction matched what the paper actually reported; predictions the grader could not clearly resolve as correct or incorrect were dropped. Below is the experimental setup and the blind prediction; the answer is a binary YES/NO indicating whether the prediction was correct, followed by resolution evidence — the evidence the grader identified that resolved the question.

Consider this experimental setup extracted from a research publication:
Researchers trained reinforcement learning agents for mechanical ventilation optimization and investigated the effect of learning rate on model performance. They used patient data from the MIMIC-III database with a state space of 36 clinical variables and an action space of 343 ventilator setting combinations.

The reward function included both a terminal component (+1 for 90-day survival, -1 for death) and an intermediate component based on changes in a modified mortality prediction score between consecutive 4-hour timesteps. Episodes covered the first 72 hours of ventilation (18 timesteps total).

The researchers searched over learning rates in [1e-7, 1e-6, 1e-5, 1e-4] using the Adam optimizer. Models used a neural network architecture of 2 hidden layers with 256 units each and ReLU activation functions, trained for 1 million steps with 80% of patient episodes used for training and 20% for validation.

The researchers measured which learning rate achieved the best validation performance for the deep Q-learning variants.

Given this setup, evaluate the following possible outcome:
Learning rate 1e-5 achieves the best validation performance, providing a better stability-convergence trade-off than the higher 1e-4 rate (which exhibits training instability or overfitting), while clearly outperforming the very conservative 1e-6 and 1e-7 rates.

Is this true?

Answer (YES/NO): NO